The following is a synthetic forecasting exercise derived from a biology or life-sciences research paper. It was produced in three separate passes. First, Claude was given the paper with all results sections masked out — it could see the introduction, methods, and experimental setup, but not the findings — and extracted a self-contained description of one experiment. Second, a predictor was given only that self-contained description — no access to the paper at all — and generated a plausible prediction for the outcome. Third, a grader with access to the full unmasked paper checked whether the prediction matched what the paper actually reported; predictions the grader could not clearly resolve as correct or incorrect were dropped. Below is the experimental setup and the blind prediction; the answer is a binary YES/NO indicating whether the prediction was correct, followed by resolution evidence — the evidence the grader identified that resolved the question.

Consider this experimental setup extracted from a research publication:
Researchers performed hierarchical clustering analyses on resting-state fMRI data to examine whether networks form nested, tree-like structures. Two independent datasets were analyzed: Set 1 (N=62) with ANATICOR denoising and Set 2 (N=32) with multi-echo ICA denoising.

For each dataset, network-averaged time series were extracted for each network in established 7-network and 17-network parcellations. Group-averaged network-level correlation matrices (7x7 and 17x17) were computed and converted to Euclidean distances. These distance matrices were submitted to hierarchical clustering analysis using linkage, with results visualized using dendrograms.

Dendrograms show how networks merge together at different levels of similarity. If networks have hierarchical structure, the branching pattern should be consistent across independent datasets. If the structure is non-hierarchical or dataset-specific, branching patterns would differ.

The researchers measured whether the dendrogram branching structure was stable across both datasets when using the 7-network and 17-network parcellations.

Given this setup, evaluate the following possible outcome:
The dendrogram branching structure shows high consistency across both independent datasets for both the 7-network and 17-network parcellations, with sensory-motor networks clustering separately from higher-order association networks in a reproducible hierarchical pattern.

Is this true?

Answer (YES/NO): NO